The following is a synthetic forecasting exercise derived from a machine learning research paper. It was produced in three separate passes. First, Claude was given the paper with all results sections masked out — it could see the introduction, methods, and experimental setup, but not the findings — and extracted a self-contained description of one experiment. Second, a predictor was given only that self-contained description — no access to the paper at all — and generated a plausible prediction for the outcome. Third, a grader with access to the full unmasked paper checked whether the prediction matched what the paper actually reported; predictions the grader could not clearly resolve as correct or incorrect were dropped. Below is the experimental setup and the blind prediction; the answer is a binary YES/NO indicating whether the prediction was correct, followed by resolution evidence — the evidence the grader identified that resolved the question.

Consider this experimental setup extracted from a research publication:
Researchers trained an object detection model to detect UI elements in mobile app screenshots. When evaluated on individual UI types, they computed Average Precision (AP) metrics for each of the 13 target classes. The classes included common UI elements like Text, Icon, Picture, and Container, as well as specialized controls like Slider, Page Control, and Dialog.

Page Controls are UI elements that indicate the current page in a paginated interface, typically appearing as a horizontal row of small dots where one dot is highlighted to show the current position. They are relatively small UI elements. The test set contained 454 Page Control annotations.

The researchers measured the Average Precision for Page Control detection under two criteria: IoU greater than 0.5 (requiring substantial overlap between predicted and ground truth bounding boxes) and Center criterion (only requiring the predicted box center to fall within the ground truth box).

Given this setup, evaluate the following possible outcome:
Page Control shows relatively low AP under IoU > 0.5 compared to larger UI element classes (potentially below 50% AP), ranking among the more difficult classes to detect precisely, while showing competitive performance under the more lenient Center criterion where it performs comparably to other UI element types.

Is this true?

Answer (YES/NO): NO